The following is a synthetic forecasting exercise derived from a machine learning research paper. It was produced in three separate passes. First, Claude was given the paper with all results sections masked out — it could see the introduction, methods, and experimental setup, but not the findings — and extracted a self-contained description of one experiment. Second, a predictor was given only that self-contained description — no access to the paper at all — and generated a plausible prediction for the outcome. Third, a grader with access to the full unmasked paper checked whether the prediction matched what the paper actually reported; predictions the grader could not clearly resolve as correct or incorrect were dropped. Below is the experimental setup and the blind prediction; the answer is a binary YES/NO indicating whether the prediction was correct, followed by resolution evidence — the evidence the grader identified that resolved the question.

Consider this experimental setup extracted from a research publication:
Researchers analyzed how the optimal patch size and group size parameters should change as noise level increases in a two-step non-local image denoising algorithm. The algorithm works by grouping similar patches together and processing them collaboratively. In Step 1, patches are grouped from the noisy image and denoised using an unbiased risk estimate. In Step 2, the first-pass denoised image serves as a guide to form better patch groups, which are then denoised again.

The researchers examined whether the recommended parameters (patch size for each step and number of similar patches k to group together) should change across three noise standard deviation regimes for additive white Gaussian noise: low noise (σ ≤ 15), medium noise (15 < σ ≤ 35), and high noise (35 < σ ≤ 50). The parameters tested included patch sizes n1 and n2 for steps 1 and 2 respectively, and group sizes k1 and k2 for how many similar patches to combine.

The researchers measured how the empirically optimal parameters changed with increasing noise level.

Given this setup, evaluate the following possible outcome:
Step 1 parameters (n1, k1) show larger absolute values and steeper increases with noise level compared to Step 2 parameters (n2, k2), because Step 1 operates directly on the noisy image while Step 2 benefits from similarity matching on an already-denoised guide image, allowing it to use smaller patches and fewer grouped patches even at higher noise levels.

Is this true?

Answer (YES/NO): NO